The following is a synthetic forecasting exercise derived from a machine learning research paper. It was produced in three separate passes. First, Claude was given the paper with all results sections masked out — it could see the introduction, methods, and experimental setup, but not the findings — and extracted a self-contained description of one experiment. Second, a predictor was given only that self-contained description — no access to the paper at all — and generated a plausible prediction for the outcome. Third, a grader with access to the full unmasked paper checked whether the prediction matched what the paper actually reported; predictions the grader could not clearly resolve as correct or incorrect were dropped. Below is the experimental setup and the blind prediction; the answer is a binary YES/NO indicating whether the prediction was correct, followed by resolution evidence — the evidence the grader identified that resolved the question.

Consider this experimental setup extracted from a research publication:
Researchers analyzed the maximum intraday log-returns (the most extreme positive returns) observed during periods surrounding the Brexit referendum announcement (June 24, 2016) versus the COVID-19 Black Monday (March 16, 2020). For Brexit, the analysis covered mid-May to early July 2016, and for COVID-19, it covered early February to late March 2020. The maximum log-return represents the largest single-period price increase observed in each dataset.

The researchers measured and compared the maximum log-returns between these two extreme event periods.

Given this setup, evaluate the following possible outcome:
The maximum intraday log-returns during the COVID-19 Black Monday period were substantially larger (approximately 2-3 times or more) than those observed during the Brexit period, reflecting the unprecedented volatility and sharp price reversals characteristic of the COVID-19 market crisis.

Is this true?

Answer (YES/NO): NO